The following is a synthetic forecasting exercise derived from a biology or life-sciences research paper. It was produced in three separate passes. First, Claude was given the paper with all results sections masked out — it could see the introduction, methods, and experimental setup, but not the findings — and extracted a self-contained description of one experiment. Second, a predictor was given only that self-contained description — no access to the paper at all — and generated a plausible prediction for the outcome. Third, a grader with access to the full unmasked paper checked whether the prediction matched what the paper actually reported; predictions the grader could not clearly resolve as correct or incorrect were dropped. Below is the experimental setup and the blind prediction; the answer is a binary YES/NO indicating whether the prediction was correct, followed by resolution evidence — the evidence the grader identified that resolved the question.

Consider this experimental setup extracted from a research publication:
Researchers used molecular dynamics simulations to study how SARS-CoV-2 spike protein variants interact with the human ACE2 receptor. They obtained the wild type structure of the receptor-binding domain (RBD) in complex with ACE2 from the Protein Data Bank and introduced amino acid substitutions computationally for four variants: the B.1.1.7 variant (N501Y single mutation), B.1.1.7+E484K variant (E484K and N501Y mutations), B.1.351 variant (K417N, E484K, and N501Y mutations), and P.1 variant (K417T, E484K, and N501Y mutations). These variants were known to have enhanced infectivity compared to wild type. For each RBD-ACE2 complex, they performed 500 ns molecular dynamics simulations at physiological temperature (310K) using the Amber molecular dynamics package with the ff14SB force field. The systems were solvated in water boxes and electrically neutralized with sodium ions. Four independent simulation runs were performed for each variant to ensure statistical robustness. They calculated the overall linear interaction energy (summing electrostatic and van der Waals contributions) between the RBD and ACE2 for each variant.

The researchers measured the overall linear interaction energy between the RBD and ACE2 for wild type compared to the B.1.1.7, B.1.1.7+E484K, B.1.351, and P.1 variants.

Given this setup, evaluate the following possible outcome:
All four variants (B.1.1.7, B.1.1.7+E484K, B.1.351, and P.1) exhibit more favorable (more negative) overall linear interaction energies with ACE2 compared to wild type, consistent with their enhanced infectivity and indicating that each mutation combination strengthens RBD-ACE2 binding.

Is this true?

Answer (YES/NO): NO